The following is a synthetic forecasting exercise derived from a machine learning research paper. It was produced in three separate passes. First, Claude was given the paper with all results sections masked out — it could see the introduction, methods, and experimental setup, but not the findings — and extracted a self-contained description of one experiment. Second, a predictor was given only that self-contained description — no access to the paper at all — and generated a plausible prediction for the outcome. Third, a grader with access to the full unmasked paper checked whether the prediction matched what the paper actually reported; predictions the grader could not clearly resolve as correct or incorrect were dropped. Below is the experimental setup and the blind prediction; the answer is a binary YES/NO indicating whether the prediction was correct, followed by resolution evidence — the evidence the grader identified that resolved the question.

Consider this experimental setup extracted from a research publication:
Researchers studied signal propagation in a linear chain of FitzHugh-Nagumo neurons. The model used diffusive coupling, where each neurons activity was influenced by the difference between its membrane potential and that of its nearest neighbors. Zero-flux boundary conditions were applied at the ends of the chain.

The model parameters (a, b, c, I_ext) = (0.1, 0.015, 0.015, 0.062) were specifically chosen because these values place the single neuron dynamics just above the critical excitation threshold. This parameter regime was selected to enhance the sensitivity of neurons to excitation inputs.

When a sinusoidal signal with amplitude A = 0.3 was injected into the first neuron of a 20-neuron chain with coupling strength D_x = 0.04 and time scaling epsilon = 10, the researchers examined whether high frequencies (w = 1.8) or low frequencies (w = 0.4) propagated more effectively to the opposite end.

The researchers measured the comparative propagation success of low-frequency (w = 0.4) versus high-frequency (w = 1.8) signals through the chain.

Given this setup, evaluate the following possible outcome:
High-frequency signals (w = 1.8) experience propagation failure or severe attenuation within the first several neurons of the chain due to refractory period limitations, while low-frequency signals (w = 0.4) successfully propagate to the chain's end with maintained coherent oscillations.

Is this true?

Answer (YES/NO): NO